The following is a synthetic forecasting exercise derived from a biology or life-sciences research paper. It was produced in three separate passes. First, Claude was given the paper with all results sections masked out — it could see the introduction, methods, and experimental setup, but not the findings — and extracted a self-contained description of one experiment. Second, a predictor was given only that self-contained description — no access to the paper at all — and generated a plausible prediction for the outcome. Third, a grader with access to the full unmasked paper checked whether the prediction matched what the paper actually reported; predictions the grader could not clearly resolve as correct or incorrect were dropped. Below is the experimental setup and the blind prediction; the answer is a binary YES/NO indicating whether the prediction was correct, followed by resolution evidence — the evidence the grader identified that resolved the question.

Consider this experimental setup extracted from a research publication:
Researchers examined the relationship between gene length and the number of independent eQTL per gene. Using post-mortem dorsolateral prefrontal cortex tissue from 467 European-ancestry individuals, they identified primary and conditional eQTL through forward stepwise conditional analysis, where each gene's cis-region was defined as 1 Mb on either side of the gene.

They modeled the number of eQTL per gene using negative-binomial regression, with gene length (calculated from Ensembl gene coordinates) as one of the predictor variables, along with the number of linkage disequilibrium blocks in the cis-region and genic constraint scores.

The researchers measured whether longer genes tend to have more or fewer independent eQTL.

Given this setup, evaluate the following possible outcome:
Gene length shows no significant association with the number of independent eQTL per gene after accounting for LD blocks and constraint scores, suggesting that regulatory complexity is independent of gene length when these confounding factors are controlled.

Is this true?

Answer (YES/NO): NO